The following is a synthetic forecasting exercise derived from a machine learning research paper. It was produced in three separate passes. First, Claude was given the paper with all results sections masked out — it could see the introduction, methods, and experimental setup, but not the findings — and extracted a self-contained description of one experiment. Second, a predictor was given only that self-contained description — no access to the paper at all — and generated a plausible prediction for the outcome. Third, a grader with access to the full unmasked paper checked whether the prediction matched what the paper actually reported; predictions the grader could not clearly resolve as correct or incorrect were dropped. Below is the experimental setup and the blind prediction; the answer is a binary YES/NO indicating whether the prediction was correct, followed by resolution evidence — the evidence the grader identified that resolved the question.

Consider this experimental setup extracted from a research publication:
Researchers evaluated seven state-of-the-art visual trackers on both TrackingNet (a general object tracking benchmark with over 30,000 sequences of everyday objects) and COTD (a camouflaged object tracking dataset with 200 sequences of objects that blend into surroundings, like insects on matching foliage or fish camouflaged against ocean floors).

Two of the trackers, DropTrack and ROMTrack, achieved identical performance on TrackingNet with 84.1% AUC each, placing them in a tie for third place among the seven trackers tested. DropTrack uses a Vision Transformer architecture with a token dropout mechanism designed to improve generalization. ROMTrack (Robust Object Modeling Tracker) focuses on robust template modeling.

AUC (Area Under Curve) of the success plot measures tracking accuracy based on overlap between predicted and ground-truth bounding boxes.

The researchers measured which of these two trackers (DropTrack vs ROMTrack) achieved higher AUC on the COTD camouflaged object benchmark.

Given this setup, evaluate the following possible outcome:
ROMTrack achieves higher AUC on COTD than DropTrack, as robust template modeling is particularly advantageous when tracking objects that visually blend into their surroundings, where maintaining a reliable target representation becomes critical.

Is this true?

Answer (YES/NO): NO